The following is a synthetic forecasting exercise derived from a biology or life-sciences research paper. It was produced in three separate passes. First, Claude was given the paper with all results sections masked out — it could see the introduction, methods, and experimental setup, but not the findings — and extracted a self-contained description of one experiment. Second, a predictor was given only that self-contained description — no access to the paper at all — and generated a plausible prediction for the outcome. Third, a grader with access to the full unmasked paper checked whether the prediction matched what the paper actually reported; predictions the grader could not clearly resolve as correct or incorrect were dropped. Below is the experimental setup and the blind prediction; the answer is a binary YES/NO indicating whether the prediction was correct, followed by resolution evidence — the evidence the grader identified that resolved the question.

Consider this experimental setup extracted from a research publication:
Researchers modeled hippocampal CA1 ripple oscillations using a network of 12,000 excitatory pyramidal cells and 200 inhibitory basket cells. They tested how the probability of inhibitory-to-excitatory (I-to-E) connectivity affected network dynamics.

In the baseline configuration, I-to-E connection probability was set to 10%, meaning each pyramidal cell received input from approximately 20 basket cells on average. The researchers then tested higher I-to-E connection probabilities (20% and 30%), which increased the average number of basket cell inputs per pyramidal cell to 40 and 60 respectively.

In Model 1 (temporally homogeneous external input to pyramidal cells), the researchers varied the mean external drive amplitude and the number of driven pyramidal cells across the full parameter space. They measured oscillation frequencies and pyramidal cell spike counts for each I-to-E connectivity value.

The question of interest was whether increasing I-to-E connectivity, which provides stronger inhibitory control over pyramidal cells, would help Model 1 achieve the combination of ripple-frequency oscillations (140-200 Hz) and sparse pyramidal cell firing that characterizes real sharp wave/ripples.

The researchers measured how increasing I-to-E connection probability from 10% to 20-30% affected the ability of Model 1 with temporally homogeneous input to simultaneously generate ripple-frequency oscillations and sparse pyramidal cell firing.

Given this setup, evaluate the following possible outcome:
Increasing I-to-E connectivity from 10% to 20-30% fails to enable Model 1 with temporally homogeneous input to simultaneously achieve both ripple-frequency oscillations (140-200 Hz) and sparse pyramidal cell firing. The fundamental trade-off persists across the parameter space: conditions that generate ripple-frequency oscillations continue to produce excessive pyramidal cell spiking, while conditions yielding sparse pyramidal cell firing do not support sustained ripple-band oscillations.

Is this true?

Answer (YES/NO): YES